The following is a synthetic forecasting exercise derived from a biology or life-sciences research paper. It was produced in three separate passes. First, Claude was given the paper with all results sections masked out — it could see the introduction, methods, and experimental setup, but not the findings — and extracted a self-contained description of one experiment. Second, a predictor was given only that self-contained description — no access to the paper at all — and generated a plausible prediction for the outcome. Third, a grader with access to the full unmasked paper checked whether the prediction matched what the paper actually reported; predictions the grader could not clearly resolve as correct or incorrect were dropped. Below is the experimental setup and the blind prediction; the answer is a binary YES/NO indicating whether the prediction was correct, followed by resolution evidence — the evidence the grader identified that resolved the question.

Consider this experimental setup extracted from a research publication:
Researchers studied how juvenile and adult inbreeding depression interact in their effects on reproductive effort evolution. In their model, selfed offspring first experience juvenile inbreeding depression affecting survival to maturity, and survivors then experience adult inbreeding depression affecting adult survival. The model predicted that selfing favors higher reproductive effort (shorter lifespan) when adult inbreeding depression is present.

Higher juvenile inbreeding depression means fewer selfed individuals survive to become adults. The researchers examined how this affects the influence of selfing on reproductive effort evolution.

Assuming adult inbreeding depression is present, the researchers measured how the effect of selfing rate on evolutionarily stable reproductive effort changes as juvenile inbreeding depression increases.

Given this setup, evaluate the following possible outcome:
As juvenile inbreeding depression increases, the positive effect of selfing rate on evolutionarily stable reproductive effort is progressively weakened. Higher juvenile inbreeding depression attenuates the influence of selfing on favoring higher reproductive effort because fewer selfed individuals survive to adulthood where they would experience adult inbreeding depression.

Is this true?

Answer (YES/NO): YES